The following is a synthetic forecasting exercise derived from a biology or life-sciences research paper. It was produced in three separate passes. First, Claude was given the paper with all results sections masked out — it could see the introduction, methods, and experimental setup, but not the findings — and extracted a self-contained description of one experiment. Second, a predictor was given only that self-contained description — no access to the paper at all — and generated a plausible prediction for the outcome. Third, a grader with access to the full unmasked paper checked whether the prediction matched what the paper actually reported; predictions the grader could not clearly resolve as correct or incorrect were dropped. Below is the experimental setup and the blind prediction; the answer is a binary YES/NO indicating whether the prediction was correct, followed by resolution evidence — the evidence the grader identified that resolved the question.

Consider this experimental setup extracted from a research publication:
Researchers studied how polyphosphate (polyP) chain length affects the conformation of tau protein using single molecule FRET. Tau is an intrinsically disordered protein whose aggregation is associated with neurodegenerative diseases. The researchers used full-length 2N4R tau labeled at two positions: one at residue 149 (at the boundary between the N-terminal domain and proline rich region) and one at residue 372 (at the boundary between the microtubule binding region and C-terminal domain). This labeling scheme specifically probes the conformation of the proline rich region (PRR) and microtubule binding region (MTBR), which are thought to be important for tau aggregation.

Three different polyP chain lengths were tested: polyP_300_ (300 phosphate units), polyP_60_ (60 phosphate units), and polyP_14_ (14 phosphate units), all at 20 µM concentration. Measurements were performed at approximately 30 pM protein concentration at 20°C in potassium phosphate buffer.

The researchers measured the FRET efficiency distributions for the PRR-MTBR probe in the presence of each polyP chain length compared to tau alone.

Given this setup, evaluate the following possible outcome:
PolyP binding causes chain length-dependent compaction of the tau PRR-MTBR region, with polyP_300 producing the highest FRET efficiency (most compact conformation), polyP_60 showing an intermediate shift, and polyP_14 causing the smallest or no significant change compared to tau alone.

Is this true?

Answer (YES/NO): NO